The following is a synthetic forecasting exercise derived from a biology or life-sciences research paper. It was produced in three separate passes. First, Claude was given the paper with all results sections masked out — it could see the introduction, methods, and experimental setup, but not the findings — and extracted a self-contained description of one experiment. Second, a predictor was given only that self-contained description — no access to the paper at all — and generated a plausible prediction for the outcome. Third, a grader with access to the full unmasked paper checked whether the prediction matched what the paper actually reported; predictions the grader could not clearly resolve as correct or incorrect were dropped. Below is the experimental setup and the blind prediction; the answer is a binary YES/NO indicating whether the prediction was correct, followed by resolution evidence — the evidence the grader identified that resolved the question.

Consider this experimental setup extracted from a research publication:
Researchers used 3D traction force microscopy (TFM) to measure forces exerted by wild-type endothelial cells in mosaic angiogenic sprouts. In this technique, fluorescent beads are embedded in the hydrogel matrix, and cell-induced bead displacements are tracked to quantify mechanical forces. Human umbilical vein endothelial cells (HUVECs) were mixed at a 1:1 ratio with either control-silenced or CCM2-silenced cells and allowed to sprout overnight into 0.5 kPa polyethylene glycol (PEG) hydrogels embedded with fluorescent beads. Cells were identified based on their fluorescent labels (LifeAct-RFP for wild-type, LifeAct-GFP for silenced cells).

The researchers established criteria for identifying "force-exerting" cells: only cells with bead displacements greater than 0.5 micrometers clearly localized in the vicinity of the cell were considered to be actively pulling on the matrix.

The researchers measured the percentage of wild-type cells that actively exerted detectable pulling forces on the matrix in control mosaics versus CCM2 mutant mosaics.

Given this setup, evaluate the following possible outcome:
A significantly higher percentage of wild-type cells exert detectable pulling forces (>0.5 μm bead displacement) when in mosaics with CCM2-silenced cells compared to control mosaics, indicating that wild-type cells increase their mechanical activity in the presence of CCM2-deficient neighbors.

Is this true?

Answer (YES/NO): NO